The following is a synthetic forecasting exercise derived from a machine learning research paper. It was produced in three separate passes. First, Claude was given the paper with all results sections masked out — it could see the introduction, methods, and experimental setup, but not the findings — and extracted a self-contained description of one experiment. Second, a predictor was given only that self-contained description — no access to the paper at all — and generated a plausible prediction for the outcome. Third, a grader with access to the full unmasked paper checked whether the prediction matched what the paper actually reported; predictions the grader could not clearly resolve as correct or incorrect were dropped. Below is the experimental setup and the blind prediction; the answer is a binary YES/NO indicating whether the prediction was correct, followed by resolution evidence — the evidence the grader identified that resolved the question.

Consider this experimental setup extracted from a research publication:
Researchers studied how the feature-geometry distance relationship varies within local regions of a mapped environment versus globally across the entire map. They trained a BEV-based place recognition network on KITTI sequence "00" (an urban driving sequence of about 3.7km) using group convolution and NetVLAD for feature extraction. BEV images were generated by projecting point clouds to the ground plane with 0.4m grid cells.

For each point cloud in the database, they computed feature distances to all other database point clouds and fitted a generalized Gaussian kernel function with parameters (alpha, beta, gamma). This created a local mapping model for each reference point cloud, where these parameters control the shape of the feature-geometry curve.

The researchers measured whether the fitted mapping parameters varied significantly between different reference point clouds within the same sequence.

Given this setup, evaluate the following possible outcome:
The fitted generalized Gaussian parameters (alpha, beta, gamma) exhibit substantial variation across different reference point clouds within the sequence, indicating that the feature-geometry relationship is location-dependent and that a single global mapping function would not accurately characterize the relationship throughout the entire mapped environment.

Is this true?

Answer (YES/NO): NO